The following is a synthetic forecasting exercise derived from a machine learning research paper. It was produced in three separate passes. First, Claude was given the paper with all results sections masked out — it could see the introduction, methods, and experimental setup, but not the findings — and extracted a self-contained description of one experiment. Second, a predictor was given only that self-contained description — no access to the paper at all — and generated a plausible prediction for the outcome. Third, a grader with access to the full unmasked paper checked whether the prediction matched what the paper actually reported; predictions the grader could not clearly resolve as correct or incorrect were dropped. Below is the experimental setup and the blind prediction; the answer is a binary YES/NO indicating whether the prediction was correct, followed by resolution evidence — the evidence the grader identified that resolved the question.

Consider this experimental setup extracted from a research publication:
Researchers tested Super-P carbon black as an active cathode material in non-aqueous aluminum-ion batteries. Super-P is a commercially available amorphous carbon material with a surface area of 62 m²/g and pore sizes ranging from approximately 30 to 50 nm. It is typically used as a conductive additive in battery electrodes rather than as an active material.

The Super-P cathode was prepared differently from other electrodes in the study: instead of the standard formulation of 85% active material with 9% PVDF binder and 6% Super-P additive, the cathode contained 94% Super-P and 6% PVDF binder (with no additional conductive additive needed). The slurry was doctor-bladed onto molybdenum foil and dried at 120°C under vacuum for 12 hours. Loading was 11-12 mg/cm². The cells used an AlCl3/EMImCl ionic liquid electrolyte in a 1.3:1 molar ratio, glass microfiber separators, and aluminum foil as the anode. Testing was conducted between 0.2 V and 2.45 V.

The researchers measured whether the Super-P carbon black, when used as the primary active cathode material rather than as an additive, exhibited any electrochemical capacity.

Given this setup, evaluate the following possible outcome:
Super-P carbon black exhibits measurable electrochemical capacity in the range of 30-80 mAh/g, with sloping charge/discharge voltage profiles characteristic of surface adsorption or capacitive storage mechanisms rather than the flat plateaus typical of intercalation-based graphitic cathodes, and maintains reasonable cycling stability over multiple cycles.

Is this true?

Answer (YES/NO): NO